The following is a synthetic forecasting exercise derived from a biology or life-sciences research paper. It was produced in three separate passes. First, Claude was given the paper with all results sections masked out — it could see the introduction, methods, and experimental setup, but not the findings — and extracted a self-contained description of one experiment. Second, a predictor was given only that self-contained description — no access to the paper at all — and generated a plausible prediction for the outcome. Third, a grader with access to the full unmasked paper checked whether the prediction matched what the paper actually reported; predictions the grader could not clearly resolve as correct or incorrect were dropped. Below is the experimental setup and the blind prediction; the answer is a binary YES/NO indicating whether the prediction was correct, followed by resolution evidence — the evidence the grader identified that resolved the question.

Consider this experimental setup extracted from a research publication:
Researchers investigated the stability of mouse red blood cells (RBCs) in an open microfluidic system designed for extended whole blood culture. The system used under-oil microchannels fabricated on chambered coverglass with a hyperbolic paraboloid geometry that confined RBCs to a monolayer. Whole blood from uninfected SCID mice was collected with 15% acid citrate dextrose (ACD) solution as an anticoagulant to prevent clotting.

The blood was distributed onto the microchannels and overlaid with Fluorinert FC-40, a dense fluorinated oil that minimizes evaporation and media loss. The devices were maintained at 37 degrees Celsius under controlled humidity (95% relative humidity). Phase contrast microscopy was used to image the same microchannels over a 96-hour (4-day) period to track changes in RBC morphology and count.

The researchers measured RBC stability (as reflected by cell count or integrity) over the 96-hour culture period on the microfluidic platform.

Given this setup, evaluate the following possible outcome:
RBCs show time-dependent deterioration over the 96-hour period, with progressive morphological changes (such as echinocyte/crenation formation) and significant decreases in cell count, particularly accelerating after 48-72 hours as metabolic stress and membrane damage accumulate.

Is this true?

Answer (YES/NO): NO